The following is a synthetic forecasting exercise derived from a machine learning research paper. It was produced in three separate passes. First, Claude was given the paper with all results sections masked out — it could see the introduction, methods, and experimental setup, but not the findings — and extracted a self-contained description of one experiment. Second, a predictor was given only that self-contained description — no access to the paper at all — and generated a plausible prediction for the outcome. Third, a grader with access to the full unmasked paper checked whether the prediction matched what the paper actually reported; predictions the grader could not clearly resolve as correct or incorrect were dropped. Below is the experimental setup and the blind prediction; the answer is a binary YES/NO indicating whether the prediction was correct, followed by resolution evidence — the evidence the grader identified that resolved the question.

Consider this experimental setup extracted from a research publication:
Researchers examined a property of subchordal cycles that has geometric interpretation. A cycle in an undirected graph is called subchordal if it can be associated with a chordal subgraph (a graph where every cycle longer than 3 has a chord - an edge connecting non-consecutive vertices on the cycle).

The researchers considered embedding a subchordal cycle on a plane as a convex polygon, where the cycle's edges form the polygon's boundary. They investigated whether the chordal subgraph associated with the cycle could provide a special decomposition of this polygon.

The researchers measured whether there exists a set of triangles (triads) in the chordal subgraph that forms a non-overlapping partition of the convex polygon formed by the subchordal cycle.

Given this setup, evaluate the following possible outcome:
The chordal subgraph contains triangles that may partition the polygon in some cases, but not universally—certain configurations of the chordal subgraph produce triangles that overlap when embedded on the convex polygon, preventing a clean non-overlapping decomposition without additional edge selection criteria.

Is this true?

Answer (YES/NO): NO